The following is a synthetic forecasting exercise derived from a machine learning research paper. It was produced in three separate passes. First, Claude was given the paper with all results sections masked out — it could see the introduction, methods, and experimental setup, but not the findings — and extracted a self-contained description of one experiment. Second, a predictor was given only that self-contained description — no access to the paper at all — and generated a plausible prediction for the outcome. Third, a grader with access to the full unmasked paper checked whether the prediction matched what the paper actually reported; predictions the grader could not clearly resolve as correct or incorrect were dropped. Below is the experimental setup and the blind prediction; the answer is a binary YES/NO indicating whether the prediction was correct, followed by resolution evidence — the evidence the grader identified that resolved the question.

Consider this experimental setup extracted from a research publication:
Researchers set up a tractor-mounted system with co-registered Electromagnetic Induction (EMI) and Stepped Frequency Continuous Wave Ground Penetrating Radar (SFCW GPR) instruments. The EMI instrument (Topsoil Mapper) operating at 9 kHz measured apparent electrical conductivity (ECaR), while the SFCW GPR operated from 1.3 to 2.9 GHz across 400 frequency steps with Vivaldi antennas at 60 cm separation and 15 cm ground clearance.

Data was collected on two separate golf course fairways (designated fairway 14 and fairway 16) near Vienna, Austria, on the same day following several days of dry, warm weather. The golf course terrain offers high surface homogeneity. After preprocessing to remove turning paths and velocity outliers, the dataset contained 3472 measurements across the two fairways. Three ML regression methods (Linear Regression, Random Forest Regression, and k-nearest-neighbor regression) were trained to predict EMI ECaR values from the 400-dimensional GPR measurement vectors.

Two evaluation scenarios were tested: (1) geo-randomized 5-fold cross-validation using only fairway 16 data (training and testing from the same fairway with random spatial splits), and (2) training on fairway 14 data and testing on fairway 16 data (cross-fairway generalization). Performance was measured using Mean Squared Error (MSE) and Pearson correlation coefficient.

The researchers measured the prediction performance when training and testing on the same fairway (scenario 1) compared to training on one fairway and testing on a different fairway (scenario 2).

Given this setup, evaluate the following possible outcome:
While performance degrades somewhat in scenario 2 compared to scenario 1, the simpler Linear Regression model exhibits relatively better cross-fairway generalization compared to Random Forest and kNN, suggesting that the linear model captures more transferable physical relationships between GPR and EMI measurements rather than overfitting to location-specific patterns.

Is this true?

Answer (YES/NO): NO